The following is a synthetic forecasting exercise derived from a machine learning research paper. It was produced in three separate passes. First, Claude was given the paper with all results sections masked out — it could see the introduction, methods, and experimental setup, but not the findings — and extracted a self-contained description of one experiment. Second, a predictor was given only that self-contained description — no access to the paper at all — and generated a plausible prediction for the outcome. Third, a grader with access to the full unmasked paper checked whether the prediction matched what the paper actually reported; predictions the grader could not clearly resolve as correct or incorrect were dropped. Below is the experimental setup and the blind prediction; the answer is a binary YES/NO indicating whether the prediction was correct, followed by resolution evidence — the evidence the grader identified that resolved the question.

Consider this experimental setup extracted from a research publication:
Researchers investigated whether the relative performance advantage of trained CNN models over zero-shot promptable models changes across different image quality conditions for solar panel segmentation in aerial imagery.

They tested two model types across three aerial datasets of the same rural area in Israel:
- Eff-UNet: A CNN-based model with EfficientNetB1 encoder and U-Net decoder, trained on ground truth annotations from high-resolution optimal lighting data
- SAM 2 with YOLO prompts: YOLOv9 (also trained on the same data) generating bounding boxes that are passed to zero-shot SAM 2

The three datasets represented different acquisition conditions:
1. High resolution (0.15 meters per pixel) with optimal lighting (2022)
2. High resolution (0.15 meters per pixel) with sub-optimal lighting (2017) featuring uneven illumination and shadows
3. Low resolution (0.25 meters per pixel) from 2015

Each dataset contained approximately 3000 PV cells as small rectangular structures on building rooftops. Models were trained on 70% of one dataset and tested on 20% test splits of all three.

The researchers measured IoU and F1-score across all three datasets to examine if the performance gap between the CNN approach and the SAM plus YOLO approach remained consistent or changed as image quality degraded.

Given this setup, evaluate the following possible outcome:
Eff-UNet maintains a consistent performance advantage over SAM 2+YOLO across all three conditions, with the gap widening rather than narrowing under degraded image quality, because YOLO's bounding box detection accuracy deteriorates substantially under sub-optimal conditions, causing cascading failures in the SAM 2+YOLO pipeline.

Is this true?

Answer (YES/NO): NO